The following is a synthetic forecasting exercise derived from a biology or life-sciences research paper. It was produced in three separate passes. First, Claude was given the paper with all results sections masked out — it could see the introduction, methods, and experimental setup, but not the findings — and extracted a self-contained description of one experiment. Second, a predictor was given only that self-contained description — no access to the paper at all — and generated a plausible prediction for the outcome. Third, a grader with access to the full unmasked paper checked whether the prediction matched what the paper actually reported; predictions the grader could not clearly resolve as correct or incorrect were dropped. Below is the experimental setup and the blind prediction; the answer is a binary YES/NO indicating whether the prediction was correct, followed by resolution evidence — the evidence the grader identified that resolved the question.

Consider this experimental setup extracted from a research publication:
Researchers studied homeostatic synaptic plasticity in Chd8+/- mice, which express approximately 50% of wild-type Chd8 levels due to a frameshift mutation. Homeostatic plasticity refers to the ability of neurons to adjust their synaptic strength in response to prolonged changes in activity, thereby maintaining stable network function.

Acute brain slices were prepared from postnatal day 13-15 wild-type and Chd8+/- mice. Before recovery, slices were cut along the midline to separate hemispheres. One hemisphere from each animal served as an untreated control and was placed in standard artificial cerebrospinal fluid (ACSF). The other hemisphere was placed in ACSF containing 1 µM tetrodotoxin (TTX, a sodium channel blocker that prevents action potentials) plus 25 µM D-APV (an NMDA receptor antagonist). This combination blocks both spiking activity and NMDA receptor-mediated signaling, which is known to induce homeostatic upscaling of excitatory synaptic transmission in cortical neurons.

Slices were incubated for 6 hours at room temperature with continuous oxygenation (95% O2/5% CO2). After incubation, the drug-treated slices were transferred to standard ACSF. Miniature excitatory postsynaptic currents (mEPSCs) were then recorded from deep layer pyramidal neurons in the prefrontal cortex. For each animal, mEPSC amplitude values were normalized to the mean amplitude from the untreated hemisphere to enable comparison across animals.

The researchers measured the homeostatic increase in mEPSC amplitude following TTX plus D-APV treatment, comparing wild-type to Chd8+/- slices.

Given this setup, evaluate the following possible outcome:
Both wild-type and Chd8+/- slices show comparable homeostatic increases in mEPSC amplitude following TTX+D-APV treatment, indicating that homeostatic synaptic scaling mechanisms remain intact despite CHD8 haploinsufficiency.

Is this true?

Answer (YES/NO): NO